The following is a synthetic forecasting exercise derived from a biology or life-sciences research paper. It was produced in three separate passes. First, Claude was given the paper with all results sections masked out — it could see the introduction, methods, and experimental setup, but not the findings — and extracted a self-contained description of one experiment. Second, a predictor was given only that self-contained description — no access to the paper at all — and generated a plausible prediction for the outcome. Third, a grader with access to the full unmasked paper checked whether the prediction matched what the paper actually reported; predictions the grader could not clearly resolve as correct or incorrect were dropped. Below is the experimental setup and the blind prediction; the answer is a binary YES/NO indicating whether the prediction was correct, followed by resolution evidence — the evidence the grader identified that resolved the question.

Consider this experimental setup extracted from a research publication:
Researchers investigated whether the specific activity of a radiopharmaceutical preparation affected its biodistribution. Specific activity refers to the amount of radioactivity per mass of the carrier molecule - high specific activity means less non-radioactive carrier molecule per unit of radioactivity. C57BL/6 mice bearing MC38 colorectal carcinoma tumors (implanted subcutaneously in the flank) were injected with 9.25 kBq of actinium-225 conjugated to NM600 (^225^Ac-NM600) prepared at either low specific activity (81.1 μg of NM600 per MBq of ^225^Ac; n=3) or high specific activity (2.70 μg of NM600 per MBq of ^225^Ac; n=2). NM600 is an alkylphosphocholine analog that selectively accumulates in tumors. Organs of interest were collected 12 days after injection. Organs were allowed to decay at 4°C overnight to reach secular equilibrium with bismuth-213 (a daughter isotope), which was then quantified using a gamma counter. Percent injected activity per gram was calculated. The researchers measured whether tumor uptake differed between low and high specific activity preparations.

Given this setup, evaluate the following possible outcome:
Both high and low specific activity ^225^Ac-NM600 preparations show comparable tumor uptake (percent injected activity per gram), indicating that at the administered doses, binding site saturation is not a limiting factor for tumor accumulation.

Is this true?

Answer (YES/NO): YES